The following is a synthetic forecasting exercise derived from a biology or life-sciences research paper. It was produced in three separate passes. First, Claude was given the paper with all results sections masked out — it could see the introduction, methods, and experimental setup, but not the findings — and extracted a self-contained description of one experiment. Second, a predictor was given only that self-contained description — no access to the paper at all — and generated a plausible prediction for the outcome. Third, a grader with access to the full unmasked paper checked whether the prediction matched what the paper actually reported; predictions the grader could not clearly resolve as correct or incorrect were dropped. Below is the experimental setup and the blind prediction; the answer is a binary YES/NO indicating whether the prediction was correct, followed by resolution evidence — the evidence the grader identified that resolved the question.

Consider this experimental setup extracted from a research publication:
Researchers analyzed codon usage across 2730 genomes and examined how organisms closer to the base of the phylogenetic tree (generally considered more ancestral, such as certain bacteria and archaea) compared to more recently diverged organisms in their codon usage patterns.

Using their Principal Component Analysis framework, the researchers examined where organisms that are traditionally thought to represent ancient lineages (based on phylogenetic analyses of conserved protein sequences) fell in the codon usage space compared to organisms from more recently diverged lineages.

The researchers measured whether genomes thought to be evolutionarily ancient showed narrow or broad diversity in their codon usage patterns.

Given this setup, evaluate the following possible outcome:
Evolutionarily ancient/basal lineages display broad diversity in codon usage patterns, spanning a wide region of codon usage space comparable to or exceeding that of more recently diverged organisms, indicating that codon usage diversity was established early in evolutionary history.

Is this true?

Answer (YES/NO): YES